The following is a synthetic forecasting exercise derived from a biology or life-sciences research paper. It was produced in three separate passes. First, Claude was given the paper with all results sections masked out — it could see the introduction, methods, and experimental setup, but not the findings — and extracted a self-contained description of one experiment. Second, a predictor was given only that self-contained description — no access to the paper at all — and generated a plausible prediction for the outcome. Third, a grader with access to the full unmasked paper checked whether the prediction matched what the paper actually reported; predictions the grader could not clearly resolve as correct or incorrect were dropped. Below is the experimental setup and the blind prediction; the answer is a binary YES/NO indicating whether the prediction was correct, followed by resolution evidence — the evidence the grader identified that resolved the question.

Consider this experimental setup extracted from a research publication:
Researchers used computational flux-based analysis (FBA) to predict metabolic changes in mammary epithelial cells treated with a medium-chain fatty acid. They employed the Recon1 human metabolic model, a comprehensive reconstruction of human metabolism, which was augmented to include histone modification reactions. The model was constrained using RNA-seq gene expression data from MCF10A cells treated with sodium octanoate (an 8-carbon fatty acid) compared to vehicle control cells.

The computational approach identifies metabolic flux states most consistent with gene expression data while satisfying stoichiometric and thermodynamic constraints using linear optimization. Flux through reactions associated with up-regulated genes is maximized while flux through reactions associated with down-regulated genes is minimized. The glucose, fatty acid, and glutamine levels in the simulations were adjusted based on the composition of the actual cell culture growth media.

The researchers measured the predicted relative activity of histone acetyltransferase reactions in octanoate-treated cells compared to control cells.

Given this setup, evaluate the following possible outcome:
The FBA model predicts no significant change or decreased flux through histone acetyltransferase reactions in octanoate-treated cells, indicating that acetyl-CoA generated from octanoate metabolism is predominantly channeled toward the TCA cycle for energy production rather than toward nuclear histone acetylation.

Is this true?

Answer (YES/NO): NO